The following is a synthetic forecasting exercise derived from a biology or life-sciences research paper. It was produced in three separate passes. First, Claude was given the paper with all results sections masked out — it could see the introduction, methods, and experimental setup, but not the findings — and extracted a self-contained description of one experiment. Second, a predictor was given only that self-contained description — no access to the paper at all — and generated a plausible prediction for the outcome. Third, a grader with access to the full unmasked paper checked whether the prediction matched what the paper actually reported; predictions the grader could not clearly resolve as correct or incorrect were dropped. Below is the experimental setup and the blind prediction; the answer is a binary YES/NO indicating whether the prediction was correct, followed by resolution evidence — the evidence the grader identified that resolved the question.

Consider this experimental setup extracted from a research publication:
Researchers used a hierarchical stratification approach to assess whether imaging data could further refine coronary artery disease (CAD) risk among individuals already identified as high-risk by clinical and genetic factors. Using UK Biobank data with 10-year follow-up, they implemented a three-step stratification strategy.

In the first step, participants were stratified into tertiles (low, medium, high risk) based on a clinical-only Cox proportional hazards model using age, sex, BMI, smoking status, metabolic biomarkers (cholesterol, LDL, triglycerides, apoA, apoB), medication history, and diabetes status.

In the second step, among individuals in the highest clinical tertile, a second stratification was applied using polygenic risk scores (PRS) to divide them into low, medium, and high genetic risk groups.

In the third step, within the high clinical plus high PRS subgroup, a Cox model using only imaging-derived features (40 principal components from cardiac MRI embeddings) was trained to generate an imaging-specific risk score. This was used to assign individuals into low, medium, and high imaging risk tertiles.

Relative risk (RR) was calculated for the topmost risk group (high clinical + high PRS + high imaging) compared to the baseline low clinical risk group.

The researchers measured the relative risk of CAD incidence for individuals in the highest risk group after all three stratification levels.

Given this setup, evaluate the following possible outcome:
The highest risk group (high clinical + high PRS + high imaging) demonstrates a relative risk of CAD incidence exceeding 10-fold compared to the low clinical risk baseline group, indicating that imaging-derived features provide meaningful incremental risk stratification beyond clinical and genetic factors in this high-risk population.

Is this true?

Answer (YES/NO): YES